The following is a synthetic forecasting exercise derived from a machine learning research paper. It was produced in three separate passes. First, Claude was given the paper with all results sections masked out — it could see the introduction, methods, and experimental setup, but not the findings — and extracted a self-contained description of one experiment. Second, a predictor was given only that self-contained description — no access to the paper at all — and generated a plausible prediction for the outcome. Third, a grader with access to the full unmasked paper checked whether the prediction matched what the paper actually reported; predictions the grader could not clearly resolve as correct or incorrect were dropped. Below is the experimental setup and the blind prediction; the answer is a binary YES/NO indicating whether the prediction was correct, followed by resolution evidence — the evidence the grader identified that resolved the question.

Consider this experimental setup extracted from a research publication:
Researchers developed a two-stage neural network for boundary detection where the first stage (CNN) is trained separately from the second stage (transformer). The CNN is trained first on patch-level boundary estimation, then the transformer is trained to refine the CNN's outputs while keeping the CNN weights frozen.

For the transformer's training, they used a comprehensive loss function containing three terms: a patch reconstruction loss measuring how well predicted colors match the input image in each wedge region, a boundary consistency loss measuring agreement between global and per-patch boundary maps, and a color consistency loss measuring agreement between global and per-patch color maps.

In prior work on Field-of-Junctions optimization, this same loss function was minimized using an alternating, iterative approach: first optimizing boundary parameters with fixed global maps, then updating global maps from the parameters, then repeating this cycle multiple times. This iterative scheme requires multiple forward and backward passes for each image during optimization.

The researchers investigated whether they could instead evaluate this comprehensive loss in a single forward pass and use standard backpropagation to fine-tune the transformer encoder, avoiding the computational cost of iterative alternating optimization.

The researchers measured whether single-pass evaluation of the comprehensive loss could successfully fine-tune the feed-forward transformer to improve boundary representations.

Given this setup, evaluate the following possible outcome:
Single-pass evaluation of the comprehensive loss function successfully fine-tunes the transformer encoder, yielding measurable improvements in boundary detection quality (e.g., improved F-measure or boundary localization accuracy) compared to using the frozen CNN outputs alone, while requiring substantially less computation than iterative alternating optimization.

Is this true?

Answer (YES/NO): YES